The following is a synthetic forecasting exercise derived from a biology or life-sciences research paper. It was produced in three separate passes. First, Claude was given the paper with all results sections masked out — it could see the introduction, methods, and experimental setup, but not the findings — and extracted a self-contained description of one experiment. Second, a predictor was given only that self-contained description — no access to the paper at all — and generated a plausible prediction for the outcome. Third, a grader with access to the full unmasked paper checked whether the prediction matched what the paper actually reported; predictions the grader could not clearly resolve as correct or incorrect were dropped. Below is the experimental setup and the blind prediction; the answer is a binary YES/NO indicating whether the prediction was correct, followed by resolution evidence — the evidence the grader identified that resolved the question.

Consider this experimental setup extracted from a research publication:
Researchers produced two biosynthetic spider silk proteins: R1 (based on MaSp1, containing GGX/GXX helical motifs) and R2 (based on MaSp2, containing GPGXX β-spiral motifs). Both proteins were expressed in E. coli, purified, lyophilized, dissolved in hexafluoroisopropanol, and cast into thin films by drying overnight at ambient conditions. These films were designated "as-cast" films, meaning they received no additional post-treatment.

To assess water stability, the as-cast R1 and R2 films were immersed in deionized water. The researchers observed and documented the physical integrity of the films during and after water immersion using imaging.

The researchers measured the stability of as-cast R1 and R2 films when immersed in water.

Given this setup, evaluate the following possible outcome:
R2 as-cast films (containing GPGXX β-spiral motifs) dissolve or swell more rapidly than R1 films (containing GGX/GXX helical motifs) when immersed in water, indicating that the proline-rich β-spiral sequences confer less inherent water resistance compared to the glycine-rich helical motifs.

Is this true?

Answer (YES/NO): YES